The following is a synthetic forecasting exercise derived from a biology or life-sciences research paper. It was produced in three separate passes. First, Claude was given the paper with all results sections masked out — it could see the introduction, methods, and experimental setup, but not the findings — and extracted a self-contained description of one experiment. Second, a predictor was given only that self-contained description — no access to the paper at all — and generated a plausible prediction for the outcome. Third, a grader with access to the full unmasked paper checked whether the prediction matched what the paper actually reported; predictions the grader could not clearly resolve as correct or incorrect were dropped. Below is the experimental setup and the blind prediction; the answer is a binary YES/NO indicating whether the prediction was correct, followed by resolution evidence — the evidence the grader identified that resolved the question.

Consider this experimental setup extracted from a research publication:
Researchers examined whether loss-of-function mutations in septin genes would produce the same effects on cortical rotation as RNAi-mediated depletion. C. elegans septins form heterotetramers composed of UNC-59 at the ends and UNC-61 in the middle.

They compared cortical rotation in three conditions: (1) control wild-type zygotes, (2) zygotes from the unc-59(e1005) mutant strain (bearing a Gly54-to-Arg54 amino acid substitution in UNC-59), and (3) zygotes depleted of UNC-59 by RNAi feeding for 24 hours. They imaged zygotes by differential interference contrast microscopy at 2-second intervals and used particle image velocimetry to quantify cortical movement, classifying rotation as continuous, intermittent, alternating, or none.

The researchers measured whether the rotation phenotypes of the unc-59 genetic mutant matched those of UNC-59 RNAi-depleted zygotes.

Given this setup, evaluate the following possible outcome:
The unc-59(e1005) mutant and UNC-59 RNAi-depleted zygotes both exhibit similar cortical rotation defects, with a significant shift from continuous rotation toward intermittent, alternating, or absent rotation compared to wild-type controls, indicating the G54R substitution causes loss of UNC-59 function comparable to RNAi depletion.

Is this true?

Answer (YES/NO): YES